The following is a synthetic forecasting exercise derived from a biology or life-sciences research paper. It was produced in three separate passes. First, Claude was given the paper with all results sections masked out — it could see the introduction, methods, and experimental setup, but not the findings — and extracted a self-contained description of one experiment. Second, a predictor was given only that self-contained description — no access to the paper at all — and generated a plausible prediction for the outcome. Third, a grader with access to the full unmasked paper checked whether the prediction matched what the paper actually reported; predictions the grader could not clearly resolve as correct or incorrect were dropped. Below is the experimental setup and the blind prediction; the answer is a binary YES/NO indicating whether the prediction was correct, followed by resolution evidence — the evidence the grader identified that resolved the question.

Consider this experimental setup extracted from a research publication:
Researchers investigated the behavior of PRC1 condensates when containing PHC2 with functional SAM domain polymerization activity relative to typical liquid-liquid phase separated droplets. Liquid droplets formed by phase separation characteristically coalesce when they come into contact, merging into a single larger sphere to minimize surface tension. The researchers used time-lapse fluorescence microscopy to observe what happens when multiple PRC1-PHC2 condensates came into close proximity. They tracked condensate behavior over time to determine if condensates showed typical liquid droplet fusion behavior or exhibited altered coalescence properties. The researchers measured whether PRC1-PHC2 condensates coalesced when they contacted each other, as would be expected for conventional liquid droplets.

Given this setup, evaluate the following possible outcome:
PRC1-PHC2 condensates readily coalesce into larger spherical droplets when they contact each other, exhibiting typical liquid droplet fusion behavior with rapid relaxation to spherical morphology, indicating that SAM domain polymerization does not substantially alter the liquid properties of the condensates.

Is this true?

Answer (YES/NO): NO